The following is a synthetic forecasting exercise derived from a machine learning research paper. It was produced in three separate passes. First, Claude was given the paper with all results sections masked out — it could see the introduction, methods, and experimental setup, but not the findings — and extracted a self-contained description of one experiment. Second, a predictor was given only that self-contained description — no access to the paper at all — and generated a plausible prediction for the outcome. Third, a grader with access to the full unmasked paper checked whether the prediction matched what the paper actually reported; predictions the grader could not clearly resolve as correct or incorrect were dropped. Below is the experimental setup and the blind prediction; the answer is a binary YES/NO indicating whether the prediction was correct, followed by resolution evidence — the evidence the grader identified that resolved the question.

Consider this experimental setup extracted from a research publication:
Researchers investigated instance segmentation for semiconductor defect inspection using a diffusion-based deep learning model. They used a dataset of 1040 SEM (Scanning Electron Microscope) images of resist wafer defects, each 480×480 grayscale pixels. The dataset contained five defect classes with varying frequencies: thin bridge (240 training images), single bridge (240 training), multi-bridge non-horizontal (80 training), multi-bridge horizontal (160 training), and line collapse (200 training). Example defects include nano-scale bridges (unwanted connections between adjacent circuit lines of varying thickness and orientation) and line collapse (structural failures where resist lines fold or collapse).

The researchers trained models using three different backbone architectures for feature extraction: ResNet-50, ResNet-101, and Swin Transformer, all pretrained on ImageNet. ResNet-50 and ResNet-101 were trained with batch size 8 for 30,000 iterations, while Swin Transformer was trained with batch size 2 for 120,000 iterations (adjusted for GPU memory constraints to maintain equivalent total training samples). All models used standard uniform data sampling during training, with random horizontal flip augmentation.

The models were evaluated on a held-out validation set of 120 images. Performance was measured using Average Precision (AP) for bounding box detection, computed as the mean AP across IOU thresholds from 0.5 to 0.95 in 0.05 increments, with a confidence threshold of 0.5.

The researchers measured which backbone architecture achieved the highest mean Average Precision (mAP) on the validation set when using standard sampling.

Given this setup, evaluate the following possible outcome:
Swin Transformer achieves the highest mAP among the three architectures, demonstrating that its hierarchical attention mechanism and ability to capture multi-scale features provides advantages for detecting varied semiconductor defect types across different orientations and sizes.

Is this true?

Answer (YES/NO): YES